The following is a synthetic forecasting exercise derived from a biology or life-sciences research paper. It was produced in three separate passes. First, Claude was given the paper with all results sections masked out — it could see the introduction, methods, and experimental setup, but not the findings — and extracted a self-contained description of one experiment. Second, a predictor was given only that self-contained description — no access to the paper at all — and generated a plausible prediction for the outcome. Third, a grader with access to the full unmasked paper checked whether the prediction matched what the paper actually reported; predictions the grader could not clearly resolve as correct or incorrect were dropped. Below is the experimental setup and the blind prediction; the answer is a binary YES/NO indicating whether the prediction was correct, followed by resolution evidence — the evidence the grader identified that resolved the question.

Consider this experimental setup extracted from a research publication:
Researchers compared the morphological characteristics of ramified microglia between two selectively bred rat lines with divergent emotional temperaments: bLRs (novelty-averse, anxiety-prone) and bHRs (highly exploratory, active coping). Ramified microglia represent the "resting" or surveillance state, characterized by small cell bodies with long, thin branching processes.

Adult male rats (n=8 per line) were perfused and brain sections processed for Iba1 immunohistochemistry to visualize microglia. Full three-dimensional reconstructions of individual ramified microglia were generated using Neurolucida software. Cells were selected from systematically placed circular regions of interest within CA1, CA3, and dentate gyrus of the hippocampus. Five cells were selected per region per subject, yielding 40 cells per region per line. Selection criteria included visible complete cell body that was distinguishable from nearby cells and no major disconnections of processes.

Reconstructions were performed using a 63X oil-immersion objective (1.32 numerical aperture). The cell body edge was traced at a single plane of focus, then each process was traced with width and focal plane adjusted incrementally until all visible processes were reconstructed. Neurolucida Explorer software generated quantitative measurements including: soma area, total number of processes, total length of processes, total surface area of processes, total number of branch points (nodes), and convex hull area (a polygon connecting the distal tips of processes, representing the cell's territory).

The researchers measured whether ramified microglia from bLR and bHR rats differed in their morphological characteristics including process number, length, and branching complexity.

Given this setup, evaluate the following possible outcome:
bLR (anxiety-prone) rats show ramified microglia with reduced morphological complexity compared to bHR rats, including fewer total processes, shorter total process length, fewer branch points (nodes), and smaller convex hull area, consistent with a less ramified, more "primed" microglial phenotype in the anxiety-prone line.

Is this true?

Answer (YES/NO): NO